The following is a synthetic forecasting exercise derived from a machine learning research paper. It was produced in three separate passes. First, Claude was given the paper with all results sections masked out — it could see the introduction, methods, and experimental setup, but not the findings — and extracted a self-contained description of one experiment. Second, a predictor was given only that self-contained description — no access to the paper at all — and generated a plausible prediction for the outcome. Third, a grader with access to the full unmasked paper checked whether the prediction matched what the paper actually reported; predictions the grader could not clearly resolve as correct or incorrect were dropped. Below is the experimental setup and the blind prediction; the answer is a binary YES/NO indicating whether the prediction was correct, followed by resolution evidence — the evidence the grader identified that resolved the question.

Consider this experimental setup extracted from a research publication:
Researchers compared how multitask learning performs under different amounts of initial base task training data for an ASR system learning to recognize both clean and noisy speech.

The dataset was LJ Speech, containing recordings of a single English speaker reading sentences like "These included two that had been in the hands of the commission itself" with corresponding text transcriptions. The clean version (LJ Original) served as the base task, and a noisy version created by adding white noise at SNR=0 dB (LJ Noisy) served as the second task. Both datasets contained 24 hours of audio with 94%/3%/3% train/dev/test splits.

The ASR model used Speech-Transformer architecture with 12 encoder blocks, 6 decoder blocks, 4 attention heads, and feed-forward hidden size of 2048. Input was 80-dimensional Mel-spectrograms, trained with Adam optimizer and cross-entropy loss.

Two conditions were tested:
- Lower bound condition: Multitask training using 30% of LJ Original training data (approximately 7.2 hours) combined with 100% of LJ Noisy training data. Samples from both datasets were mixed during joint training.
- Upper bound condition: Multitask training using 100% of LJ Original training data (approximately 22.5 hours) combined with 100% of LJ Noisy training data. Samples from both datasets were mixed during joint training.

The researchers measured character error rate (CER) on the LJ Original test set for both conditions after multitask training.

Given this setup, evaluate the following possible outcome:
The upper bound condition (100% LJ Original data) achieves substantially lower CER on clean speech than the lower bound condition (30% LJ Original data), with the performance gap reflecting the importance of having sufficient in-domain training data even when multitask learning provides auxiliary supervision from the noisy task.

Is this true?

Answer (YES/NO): YES